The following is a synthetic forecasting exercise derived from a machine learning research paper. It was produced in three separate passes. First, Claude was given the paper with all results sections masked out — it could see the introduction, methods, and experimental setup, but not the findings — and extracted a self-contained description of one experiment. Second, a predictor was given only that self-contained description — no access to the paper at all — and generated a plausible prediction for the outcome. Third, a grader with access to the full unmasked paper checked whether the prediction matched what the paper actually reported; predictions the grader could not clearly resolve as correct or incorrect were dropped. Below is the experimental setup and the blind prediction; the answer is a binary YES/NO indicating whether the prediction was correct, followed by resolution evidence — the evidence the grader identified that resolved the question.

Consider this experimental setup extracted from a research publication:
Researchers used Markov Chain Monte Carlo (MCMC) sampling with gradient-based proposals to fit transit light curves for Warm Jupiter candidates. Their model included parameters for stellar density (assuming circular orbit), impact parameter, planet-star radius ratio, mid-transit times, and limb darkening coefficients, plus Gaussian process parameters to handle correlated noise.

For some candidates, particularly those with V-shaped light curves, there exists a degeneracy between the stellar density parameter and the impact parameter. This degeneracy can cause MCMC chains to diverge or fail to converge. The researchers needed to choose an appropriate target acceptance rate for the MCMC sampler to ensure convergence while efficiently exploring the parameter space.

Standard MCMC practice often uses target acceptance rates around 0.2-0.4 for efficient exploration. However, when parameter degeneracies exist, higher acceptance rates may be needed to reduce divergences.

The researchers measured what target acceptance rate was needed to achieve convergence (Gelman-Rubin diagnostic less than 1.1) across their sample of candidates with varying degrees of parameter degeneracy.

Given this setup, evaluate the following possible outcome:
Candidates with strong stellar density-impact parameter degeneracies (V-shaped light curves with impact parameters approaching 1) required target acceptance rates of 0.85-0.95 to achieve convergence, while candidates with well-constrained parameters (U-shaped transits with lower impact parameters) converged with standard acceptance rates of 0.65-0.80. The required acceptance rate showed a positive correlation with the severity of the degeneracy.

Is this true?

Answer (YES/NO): NO